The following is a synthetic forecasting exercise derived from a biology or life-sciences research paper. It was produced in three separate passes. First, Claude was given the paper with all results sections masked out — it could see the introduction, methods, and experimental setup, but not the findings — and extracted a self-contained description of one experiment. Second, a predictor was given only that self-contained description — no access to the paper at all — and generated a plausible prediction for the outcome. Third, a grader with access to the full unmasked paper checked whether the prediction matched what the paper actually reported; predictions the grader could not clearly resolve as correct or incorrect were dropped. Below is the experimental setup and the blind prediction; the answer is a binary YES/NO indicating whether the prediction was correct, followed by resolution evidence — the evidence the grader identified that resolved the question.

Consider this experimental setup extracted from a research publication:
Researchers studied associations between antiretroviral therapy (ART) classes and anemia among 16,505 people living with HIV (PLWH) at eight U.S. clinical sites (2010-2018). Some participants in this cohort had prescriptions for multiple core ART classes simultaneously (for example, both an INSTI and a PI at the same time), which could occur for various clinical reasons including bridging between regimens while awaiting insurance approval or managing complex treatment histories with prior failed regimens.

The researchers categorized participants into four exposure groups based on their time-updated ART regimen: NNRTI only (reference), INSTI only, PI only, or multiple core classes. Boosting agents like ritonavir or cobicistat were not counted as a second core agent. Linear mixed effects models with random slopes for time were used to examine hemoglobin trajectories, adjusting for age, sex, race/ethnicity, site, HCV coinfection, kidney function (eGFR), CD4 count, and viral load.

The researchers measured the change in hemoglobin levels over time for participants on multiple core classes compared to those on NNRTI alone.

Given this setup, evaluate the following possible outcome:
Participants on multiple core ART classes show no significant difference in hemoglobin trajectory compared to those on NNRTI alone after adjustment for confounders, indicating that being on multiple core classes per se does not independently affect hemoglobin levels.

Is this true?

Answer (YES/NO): NO